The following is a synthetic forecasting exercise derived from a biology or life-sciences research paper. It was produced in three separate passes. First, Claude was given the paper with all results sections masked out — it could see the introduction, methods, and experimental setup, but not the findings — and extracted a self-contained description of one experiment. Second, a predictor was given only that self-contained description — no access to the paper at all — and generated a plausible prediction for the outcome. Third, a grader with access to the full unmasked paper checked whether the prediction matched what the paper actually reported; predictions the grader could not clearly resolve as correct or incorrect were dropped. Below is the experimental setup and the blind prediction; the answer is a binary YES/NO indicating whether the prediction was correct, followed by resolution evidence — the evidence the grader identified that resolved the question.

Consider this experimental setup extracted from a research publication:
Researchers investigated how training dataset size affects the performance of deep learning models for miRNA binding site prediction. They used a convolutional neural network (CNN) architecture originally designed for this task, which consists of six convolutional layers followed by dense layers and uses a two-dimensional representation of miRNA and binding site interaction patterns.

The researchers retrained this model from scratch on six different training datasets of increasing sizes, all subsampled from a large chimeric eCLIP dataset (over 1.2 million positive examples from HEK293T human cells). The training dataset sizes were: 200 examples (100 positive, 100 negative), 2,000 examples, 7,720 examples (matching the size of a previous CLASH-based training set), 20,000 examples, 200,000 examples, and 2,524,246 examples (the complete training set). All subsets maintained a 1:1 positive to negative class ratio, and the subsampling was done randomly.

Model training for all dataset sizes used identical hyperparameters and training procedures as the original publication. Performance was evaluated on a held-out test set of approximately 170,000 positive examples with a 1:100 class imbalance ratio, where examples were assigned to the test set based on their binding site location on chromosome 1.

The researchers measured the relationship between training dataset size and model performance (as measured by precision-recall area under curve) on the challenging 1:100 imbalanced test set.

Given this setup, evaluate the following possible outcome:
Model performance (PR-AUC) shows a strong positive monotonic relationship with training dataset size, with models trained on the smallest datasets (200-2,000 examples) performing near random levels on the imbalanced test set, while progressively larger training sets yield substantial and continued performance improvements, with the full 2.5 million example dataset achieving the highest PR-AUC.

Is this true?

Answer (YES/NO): NO